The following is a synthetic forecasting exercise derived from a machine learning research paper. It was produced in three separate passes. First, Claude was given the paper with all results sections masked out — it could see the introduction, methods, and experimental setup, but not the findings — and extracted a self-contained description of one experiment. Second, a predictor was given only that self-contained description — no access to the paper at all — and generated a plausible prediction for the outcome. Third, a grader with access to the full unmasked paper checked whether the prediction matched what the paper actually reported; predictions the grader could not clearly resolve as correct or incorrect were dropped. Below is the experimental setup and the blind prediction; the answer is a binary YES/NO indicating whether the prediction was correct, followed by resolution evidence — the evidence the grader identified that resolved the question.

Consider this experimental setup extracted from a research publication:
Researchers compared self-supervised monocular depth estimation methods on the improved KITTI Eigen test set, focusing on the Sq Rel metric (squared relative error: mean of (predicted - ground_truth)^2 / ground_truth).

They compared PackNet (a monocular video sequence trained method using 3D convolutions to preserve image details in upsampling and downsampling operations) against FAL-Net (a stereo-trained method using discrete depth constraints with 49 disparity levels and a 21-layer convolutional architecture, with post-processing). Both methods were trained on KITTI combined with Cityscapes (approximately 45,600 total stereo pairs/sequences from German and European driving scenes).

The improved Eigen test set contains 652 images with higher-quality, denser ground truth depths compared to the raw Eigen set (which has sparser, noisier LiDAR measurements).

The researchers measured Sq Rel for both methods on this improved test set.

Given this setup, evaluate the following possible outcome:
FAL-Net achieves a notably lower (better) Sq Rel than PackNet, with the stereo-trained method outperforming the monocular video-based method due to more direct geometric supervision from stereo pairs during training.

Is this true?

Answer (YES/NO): YES